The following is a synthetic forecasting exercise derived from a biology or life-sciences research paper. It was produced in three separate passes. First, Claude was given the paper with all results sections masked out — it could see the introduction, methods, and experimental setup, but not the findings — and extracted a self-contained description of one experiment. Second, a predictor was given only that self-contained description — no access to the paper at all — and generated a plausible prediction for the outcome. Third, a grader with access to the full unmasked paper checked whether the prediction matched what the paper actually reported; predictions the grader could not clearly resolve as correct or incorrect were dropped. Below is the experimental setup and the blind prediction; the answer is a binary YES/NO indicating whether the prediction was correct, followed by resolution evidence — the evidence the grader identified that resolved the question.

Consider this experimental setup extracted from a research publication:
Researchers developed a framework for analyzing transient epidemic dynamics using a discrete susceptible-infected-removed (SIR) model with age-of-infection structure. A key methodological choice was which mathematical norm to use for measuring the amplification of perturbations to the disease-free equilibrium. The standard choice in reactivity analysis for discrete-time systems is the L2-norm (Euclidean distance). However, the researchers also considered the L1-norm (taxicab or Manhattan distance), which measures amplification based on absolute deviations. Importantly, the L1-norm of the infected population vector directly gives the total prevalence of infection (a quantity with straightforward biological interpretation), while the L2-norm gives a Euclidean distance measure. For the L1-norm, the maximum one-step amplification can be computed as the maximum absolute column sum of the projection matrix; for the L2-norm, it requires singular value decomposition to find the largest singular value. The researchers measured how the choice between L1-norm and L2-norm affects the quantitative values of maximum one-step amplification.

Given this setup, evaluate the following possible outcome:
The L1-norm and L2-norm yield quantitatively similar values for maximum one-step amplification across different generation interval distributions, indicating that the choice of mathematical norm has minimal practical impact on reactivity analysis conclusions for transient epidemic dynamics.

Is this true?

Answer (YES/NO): NO